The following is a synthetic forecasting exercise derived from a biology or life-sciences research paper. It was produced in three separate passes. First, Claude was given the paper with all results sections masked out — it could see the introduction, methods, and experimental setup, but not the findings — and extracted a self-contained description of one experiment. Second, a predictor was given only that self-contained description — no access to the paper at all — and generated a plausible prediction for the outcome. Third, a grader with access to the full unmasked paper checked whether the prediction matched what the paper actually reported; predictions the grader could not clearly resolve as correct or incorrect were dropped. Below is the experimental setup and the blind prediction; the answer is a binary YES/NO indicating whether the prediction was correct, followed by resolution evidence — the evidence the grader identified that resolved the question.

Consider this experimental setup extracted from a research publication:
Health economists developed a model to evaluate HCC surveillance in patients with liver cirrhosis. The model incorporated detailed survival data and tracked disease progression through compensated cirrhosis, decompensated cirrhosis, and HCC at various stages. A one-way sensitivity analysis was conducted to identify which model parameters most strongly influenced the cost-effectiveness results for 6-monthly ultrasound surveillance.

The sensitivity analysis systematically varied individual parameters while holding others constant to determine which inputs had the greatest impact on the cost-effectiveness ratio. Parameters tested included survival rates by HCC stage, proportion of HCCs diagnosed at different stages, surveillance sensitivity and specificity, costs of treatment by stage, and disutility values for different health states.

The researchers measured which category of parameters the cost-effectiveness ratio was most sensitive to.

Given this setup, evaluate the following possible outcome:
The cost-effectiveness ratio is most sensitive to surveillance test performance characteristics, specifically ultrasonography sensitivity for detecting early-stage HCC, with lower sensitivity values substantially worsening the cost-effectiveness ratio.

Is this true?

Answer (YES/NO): NO